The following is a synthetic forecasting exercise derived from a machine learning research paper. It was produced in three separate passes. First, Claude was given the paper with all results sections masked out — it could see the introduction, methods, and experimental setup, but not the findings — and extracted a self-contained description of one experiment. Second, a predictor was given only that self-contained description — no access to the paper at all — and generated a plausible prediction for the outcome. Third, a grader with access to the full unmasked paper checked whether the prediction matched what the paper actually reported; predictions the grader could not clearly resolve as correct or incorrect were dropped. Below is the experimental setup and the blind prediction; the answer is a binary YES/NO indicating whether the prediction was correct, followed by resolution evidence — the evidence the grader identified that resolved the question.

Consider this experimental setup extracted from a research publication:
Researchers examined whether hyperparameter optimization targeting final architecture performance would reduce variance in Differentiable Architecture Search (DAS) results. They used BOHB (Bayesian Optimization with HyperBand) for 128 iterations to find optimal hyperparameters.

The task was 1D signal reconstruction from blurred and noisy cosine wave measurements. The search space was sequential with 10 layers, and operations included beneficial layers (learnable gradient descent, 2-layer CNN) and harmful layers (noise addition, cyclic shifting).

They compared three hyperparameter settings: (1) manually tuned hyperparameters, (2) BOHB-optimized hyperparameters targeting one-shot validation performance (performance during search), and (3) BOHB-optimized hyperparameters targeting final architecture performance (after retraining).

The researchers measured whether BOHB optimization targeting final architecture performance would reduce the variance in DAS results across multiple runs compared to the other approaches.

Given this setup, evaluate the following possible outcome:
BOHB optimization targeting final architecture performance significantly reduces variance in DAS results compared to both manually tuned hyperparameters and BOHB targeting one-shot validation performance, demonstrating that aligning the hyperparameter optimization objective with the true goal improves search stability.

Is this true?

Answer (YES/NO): NO